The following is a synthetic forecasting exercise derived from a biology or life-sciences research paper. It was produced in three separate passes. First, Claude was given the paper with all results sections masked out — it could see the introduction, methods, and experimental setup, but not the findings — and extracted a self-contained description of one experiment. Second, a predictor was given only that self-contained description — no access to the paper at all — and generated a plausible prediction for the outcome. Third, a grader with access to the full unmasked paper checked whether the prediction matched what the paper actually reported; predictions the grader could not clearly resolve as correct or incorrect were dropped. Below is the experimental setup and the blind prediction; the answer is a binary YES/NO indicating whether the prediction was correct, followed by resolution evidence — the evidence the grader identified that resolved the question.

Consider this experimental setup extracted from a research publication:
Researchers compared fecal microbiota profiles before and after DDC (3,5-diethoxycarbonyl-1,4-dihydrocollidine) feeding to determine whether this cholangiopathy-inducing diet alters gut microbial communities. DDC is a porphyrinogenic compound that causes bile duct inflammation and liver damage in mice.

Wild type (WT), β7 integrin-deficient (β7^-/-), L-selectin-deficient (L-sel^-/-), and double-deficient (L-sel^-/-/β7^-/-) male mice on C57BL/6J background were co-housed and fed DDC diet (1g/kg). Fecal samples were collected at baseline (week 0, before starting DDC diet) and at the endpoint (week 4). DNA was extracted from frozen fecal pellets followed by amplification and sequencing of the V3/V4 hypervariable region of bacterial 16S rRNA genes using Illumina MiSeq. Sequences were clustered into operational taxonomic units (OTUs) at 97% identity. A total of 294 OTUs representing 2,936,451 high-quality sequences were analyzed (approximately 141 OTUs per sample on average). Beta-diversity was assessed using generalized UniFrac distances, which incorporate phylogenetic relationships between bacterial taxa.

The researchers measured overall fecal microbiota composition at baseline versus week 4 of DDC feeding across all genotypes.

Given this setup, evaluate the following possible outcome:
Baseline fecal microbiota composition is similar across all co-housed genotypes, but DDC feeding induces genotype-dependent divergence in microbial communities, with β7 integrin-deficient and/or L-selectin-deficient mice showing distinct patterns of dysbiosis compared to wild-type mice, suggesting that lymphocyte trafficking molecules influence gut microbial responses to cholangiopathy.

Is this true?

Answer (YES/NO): NO